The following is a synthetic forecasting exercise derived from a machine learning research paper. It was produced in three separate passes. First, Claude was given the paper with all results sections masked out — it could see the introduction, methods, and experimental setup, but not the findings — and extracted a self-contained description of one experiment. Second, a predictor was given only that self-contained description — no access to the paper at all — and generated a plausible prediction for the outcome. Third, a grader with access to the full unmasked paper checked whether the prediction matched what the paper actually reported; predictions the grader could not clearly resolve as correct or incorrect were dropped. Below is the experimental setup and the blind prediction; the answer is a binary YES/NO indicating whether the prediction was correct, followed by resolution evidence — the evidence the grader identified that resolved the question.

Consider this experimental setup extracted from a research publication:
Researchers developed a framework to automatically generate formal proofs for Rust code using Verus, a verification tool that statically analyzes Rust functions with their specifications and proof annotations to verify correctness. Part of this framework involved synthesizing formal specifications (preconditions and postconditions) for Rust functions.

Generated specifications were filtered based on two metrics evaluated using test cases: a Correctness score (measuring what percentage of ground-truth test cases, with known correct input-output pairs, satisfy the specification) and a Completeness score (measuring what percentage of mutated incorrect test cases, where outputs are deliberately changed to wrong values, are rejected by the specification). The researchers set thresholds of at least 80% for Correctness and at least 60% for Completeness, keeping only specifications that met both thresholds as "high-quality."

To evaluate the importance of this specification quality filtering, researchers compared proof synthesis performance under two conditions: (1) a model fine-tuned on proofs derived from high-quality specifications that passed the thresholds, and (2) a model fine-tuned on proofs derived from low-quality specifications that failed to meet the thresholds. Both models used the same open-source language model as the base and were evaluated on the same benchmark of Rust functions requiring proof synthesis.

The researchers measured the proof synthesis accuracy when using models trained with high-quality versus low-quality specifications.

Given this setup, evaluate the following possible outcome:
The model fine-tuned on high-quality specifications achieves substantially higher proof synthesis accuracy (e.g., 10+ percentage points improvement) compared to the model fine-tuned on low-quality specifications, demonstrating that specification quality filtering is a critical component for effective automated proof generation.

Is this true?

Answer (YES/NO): YES